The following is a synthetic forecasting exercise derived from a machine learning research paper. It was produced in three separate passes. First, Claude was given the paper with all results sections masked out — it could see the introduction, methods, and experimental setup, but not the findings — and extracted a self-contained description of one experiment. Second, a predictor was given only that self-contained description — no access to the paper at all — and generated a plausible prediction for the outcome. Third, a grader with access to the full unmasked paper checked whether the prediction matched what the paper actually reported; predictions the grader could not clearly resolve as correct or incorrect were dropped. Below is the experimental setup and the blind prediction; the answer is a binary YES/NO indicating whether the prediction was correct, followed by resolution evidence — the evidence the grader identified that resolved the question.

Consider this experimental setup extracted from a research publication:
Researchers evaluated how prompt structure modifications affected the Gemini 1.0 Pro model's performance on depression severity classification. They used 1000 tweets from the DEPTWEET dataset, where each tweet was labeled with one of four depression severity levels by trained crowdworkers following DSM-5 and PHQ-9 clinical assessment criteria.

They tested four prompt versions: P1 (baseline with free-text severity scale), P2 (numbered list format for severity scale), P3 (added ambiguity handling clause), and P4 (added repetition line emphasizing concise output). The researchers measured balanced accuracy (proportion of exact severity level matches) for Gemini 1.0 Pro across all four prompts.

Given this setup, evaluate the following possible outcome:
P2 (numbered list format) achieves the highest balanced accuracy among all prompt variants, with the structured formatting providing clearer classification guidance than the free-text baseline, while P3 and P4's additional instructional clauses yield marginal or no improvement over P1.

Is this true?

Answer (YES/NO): NO